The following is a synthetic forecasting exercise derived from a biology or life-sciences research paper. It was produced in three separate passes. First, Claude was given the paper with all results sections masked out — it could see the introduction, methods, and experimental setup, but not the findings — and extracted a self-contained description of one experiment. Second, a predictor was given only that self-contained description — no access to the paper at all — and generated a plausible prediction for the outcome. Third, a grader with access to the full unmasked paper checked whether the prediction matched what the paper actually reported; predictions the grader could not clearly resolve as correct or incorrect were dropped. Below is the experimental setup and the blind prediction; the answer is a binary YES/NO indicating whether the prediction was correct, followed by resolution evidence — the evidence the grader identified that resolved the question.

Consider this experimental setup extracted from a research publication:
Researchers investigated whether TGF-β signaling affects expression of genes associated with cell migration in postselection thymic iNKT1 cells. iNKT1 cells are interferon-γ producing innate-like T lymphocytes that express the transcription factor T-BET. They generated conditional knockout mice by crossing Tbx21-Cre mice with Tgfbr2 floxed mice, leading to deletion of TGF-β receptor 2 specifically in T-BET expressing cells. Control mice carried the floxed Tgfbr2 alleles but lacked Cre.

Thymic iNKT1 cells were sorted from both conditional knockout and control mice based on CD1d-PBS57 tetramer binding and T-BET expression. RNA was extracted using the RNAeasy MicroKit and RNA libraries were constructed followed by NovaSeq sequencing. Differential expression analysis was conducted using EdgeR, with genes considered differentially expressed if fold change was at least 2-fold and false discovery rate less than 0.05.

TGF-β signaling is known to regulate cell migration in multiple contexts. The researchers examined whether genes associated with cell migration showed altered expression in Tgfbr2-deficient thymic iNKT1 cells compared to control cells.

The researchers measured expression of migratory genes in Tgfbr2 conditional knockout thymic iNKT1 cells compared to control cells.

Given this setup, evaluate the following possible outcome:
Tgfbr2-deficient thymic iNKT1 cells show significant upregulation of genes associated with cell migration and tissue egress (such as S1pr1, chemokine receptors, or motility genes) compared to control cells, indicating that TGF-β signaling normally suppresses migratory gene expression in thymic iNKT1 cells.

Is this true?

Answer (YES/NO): YES